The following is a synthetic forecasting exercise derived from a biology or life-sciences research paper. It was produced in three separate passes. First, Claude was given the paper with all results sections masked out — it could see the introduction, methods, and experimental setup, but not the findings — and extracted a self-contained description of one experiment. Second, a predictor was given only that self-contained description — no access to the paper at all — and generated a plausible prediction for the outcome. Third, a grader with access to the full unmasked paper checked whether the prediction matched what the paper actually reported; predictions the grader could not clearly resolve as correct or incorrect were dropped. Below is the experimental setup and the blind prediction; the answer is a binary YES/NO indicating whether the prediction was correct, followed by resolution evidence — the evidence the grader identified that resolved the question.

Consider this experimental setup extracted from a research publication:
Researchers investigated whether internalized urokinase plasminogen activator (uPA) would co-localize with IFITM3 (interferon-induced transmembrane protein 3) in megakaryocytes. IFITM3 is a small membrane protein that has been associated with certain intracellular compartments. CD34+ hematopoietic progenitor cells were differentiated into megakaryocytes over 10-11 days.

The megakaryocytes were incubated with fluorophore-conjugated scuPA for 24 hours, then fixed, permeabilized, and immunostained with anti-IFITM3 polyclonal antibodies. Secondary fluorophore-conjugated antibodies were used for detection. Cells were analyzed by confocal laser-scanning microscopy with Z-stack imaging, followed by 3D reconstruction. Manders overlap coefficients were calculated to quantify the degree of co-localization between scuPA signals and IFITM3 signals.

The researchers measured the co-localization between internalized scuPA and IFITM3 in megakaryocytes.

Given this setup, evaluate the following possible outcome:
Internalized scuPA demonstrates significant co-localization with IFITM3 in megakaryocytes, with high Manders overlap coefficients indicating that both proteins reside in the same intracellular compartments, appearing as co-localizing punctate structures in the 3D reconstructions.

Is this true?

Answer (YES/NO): YES